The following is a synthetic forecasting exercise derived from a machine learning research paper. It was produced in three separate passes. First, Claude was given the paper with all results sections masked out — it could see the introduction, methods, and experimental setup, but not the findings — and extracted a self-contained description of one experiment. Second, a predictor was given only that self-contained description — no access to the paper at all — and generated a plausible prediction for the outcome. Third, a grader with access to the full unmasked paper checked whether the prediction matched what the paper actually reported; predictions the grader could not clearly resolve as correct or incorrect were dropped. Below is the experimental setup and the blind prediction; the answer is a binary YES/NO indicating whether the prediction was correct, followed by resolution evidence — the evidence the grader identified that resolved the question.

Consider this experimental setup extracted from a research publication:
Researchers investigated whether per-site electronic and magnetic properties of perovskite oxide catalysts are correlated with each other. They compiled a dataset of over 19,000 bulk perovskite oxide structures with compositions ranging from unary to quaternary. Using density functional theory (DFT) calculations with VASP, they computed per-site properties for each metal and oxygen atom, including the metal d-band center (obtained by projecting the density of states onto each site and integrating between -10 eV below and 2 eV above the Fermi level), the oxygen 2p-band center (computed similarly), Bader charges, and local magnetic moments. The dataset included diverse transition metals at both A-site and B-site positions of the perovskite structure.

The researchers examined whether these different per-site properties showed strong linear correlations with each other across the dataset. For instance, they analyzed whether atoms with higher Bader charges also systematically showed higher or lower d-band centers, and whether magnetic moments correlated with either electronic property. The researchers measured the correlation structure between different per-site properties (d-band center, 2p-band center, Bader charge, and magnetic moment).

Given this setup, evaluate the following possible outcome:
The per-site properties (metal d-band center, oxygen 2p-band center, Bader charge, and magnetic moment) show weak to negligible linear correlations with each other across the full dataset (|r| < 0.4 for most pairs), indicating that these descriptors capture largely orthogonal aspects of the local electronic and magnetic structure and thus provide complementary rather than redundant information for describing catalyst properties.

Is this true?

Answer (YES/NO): YES